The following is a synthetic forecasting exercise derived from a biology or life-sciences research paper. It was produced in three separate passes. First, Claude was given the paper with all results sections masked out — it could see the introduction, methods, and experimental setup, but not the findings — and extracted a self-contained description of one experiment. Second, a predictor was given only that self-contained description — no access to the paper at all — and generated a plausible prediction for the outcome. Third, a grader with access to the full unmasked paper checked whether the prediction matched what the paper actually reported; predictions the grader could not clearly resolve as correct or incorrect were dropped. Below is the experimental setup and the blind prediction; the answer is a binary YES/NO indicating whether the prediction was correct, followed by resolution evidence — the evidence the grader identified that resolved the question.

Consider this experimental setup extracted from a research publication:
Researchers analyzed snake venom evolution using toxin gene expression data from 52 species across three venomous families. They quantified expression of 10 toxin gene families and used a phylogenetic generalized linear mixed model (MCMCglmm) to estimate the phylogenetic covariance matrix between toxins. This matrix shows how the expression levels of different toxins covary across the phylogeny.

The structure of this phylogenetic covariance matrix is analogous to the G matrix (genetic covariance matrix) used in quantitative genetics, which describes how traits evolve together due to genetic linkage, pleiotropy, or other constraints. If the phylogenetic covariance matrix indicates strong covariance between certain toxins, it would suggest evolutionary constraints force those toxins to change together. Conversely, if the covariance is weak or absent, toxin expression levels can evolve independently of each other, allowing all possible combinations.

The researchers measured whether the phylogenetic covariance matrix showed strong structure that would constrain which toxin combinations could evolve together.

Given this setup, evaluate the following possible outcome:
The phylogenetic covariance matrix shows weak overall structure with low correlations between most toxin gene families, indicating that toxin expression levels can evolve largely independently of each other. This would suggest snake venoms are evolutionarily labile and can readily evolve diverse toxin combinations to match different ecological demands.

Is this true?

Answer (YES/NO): YES